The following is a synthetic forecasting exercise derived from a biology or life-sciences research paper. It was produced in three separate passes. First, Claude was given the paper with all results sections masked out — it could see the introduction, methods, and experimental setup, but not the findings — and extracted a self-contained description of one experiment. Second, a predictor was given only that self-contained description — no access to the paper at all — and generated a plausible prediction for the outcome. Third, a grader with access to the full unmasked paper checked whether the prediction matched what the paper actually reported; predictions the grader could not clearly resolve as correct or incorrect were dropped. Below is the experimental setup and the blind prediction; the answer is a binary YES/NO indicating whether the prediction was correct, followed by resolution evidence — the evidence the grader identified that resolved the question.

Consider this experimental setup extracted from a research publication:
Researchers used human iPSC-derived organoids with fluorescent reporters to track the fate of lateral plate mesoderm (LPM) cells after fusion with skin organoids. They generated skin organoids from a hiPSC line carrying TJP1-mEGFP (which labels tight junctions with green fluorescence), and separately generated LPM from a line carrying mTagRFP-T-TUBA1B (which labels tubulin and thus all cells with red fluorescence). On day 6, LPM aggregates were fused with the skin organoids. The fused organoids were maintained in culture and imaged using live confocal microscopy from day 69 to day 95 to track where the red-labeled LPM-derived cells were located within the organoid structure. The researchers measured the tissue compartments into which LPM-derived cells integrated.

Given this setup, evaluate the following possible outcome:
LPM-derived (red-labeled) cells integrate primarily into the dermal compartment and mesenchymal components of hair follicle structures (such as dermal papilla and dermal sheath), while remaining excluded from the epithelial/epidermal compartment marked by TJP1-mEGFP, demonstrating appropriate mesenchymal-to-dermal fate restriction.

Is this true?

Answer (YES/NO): NO